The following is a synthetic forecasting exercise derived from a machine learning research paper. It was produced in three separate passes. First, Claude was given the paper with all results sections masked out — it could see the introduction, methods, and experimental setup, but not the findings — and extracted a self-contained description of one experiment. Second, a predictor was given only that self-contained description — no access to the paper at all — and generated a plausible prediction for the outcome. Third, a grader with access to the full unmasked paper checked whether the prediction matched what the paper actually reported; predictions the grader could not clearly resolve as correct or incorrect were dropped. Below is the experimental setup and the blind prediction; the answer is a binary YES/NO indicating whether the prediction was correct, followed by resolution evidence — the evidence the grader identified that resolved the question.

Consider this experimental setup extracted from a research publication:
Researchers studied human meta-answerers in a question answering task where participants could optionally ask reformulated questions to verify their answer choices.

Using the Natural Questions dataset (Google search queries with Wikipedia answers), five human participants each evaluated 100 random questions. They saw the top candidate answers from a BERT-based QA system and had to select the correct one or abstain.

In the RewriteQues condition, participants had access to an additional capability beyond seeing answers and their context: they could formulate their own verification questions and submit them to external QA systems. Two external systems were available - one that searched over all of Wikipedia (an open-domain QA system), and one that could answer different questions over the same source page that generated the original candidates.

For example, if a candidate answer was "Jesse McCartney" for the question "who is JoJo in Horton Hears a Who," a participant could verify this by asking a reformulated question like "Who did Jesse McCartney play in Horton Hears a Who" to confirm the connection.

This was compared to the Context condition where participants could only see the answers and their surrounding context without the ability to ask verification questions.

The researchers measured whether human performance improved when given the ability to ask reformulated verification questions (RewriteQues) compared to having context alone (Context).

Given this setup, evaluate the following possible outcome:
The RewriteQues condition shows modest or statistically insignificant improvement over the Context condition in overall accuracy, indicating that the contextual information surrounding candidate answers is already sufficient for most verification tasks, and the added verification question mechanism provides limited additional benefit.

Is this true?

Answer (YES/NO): NO